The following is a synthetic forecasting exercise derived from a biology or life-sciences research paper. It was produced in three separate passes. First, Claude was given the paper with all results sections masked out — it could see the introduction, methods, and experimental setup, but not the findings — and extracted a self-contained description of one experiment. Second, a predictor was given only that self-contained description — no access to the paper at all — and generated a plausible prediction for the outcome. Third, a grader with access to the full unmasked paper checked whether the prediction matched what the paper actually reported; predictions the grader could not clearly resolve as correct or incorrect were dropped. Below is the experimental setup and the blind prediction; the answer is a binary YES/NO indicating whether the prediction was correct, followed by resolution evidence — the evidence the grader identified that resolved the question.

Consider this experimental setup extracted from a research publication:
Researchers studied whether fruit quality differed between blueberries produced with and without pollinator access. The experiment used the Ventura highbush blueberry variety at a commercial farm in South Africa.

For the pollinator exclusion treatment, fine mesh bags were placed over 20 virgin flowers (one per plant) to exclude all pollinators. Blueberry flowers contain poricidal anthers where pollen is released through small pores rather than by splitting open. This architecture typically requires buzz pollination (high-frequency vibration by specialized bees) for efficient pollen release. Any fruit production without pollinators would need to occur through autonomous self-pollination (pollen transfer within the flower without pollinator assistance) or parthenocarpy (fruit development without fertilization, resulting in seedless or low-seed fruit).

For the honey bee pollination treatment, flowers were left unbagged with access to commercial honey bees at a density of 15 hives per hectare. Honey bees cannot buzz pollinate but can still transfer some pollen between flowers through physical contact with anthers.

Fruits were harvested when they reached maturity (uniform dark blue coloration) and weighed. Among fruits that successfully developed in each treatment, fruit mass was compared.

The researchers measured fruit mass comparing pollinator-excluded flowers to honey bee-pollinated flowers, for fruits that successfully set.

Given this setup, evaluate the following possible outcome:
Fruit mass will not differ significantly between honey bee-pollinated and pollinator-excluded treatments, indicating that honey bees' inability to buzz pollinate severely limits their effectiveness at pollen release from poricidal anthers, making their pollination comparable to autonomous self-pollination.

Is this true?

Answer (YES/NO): NO